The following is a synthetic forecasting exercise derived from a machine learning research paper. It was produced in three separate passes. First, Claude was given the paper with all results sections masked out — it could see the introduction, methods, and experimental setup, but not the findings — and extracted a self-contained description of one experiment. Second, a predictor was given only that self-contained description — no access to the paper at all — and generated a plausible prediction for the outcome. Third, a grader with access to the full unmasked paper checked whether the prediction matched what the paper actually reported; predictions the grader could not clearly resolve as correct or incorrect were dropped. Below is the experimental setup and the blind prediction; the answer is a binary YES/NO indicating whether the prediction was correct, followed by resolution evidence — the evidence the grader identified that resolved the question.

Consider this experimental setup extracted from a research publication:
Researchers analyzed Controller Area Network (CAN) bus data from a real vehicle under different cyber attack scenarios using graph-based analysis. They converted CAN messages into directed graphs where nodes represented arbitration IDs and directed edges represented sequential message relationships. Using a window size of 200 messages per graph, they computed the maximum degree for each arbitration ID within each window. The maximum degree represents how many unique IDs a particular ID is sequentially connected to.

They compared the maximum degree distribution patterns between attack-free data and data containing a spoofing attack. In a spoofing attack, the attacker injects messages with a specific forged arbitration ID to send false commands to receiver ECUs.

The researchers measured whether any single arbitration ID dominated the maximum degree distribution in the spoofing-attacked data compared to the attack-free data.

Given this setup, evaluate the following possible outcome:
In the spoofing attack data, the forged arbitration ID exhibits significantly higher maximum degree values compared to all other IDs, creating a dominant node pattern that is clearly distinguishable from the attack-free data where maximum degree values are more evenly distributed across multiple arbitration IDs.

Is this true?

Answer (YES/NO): YES